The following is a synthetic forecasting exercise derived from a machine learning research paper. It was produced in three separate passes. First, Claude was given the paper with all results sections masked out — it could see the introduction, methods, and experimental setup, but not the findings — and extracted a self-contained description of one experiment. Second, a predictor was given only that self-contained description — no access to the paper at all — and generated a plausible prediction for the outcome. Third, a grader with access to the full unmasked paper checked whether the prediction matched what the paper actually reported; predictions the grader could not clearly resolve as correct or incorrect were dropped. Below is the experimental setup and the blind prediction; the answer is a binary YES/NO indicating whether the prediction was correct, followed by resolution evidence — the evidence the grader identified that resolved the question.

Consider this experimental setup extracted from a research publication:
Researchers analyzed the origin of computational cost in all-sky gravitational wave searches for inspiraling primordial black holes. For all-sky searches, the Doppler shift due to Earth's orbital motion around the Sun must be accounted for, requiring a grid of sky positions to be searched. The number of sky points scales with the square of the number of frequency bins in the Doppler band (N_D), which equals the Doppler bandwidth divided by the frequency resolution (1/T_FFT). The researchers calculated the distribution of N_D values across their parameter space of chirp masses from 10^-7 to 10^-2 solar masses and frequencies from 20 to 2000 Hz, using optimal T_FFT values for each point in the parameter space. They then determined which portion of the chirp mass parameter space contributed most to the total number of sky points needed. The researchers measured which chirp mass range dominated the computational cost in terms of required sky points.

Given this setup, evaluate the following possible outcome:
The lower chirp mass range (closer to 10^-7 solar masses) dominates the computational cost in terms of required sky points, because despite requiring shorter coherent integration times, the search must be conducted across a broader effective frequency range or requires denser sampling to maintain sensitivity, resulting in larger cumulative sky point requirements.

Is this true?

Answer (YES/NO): YES